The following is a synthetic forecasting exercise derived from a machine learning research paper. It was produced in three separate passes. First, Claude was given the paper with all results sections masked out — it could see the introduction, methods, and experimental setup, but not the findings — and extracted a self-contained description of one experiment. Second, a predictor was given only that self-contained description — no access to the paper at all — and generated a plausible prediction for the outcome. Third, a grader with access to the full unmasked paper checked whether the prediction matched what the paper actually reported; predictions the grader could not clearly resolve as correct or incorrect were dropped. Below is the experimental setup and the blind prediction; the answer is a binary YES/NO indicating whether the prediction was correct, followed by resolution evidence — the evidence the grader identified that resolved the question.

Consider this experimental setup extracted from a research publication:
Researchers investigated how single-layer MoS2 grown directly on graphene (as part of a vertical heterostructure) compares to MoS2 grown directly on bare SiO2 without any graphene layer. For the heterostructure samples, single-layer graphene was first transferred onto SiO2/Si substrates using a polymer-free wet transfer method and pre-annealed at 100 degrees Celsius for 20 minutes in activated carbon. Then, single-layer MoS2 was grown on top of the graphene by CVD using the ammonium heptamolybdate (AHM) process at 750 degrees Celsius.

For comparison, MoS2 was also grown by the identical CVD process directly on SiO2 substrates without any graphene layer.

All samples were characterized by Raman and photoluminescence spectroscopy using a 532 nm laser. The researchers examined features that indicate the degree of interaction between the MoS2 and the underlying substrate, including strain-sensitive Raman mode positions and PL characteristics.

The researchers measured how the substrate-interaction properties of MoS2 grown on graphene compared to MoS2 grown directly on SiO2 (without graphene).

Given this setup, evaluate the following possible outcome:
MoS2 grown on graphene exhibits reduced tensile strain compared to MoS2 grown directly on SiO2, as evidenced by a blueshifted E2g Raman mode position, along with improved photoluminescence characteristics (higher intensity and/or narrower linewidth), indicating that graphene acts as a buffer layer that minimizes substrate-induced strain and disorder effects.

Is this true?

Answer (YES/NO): NO